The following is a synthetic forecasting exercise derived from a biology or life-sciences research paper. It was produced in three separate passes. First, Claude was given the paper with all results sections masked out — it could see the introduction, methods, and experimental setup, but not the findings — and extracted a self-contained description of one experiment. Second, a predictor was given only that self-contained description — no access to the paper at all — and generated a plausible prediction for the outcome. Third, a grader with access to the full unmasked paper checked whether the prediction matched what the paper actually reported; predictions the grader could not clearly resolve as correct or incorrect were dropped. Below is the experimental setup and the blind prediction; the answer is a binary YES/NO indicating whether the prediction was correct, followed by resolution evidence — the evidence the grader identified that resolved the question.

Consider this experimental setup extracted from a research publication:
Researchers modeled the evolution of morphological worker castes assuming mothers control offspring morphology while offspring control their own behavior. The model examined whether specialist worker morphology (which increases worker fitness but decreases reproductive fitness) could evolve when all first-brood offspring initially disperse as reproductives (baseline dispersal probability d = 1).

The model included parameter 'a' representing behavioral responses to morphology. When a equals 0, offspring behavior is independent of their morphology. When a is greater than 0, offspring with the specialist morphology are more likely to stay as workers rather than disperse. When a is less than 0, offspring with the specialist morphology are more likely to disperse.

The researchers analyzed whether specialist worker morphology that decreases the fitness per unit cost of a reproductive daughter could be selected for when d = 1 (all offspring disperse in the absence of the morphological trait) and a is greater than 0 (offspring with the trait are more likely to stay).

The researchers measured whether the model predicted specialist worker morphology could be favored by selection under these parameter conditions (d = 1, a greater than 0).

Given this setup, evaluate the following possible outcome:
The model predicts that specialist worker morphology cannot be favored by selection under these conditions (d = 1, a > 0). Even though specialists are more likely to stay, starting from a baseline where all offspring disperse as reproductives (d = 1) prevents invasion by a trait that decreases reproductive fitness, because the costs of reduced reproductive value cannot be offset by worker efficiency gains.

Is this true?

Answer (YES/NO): NO